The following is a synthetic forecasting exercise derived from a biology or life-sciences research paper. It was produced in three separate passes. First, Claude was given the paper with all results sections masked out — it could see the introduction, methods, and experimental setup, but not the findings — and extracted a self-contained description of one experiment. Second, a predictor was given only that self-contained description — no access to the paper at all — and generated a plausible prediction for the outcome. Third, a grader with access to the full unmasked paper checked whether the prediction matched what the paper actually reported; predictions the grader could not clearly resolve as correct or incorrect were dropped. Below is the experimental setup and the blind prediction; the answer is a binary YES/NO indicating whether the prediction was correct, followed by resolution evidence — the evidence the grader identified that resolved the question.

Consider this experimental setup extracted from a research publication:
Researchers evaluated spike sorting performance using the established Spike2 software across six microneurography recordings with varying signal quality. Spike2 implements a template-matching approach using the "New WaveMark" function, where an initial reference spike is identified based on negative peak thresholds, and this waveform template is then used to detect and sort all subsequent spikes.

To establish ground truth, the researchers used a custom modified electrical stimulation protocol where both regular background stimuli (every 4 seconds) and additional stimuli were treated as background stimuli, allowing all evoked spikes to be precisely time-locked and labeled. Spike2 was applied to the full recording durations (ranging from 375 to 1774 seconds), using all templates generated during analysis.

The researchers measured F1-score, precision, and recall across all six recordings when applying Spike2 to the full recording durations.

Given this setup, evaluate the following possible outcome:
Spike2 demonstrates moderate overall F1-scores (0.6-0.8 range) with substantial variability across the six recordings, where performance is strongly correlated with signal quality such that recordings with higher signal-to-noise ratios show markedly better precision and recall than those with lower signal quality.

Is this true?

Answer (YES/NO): NO